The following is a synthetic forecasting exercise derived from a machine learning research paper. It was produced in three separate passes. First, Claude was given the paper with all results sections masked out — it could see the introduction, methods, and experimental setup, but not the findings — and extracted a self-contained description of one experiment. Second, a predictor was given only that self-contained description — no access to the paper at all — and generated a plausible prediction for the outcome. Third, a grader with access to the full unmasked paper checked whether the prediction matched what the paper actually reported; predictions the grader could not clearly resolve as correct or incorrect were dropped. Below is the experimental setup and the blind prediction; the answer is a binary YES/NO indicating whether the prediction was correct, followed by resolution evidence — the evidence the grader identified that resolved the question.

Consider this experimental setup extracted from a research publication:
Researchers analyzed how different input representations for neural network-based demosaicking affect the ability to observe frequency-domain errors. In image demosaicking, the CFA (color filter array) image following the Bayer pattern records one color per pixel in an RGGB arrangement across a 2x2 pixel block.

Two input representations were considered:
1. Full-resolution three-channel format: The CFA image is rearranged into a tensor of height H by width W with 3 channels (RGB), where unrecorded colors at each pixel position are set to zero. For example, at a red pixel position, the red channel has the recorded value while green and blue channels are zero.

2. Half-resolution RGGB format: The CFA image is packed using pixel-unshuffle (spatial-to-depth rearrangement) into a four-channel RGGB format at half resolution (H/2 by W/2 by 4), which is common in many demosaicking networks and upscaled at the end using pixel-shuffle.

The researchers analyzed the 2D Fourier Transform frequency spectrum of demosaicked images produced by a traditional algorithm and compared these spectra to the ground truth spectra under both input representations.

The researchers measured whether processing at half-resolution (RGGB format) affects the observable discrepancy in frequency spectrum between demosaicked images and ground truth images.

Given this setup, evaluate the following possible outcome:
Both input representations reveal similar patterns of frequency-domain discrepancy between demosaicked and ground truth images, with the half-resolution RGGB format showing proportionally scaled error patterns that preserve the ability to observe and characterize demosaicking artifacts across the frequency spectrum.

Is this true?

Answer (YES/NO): NO